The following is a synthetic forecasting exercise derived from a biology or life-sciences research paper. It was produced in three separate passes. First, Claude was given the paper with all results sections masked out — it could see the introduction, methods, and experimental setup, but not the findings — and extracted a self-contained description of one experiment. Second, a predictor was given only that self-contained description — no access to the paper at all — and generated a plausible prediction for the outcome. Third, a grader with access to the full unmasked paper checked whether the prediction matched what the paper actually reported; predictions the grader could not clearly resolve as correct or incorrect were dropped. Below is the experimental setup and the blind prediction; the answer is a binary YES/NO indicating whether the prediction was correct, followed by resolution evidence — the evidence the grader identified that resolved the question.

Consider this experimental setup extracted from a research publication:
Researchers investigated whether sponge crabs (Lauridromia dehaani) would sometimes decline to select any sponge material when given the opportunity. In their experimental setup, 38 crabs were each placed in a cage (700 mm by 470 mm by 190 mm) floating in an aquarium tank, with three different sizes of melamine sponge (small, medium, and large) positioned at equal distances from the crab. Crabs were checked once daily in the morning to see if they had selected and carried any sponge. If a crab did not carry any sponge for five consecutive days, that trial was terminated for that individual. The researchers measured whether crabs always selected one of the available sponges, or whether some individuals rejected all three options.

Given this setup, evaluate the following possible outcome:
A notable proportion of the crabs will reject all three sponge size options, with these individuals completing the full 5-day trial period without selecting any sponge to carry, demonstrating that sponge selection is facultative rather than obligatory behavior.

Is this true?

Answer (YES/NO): YES